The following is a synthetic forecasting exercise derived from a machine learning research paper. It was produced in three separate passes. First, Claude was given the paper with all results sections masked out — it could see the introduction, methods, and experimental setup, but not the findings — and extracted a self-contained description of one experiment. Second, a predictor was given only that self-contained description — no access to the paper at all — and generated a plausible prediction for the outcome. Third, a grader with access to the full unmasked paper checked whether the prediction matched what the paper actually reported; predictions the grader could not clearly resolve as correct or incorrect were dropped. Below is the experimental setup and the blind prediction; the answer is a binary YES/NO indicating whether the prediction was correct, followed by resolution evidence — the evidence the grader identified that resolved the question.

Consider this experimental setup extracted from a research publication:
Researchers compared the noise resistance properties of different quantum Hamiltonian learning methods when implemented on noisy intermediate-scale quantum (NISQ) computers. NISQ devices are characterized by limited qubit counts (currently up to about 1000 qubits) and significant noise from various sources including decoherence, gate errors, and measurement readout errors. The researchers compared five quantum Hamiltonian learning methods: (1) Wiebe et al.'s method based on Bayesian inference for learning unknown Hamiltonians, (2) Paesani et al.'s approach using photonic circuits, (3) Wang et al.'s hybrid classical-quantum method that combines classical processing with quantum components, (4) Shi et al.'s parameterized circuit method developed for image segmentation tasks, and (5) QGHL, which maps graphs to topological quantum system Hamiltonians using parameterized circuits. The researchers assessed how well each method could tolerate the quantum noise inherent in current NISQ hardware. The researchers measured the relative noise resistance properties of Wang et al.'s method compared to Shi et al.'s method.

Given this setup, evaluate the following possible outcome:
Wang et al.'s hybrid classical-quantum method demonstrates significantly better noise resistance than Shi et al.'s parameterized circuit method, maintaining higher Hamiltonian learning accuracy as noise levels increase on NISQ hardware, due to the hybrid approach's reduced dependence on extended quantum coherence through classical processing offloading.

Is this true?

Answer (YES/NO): NO